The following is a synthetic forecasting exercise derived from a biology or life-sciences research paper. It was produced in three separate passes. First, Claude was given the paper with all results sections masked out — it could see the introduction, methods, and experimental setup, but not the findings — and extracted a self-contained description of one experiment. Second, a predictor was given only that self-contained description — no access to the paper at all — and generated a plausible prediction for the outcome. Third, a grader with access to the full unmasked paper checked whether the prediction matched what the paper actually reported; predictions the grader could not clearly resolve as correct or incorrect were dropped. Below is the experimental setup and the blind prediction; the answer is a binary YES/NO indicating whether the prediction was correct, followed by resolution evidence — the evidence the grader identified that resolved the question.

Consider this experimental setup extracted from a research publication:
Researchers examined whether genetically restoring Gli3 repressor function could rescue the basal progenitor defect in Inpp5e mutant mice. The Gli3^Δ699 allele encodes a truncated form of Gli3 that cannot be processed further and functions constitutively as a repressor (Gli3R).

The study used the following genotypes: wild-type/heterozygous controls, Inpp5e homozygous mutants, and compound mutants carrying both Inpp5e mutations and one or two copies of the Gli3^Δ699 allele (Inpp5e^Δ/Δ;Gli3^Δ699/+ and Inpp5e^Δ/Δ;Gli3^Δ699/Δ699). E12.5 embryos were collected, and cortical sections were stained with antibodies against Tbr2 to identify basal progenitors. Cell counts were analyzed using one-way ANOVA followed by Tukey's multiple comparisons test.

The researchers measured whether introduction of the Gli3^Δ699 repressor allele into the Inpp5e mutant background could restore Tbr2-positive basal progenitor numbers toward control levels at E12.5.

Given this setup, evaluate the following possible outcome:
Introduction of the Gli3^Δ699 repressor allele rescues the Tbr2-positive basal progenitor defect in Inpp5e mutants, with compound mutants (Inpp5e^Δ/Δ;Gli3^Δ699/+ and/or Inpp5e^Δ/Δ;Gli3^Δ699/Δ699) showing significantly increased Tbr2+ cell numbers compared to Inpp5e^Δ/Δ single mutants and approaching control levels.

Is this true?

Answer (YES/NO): YES